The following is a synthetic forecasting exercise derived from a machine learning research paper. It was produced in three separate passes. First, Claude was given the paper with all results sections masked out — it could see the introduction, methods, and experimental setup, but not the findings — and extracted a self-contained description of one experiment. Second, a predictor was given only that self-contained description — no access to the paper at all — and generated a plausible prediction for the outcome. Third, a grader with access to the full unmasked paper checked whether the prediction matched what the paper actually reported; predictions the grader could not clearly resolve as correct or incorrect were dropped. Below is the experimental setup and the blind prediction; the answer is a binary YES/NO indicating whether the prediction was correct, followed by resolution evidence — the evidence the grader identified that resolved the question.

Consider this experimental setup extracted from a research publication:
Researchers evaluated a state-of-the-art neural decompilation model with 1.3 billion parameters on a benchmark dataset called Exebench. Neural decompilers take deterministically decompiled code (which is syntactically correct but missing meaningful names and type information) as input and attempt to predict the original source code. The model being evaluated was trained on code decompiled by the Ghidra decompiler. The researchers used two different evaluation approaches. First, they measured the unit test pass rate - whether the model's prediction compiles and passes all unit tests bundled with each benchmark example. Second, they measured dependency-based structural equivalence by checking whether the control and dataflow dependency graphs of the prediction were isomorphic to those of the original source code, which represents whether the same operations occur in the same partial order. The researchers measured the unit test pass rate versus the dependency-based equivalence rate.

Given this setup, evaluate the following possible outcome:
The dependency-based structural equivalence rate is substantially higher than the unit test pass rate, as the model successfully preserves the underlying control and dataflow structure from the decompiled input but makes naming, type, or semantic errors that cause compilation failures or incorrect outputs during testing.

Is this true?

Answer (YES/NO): NO